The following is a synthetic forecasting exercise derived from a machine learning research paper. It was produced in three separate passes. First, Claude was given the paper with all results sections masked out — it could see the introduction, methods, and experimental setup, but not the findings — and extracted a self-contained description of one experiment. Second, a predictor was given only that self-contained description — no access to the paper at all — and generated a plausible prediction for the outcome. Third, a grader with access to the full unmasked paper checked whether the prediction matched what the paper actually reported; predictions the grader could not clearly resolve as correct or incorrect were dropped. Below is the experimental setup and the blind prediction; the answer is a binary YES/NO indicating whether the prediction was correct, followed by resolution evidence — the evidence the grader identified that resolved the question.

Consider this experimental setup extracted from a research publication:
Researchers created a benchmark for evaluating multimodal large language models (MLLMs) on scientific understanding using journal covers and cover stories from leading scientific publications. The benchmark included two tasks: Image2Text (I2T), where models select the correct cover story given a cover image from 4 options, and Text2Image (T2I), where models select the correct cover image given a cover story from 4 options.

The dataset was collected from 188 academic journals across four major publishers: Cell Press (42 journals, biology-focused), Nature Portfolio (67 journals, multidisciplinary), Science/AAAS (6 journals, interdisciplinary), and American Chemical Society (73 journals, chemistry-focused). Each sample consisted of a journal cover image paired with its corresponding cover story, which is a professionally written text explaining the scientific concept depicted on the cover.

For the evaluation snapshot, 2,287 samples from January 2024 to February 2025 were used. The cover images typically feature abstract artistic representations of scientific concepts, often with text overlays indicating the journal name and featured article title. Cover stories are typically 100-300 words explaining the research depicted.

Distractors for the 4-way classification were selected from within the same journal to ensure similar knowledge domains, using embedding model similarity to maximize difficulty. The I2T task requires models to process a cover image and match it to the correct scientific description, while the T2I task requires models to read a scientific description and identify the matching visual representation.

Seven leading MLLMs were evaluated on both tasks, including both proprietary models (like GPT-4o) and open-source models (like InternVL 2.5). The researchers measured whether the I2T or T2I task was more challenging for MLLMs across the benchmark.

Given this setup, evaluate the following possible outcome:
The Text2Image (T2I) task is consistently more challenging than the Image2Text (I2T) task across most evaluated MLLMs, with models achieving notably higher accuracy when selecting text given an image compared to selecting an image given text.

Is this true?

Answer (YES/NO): NO